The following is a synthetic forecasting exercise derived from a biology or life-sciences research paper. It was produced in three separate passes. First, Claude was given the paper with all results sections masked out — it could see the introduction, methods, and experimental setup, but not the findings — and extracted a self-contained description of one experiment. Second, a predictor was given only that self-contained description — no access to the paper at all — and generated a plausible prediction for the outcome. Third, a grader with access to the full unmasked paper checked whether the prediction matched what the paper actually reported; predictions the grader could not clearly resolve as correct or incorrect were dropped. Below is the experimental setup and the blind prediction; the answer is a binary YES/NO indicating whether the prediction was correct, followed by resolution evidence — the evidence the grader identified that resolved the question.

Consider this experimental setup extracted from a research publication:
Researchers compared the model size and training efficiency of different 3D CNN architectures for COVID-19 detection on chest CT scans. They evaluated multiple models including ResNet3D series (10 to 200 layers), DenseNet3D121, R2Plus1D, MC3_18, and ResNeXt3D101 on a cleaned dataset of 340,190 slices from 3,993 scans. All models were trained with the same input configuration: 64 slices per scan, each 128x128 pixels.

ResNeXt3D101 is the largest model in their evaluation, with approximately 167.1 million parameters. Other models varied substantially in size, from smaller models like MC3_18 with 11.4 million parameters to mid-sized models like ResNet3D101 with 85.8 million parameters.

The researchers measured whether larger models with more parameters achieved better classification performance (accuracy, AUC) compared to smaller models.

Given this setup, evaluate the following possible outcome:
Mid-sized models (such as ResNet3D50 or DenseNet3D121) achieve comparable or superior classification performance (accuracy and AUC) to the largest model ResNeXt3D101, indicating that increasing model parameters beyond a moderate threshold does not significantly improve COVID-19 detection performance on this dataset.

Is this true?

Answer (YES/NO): YES